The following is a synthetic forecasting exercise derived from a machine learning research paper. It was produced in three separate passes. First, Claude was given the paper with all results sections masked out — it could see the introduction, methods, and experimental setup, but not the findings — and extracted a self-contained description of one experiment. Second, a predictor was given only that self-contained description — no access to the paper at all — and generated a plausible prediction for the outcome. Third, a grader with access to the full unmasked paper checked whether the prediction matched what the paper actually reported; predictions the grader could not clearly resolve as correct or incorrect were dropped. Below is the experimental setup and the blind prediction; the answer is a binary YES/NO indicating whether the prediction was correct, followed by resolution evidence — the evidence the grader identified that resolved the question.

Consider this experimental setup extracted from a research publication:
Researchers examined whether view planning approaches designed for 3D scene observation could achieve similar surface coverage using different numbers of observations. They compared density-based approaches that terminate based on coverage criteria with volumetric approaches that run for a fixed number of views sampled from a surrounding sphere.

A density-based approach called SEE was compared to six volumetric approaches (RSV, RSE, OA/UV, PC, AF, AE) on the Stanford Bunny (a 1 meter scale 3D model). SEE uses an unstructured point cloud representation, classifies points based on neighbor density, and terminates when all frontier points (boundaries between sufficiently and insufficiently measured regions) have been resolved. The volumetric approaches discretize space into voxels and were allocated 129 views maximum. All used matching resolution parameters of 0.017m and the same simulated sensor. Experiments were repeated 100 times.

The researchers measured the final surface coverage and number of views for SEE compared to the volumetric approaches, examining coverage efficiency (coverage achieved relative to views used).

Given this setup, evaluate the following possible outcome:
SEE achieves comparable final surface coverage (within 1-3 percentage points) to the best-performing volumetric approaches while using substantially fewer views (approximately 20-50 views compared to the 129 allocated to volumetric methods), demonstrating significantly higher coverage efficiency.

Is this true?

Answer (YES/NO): NO